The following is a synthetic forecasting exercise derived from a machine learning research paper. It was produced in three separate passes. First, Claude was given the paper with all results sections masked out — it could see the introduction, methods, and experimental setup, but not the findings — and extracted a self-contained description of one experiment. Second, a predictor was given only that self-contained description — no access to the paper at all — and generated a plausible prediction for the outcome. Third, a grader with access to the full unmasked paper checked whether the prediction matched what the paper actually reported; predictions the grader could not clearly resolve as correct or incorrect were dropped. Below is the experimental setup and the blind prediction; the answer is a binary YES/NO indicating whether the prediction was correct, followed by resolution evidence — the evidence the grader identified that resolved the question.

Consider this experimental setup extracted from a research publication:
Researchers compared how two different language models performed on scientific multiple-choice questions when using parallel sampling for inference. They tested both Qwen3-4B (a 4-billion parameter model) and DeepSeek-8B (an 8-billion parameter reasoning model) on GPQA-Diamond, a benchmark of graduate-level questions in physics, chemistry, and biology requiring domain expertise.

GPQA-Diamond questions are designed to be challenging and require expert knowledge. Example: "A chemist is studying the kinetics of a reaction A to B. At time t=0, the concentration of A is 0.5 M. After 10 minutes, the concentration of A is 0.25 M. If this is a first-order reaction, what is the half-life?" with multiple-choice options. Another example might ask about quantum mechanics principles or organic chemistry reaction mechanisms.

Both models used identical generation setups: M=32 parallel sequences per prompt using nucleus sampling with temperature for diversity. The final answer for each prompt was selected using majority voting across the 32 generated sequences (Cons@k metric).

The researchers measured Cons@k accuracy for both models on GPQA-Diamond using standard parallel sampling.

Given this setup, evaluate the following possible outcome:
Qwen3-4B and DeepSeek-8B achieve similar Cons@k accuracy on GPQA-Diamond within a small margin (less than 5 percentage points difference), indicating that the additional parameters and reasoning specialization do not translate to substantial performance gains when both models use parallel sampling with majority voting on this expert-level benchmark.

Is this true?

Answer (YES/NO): NO